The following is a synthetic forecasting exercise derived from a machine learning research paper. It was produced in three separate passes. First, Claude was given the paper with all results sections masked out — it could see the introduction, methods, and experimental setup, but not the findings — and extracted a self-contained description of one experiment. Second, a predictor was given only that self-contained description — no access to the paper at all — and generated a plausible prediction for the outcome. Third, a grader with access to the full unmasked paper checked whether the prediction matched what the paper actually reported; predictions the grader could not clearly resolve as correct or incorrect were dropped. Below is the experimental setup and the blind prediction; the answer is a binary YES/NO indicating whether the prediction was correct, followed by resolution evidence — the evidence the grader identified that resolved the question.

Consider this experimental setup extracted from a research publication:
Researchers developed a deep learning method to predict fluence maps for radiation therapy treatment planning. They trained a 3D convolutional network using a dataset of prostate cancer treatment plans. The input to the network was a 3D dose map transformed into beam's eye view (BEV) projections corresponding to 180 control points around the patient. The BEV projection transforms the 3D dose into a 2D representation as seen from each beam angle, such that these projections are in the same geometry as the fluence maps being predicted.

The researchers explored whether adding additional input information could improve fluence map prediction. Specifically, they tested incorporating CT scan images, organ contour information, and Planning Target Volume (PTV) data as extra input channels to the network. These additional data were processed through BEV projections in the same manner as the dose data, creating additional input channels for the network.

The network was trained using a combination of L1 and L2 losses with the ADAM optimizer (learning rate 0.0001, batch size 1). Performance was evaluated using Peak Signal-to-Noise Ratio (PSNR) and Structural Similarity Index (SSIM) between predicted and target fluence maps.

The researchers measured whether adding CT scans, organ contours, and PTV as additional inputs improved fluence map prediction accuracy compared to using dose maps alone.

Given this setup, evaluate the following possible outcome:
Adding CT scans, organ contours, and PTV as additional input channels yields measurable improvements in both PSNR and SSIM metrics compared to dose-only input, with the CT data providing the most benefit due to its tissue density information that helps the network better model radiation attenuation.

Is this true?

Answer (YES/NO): NO